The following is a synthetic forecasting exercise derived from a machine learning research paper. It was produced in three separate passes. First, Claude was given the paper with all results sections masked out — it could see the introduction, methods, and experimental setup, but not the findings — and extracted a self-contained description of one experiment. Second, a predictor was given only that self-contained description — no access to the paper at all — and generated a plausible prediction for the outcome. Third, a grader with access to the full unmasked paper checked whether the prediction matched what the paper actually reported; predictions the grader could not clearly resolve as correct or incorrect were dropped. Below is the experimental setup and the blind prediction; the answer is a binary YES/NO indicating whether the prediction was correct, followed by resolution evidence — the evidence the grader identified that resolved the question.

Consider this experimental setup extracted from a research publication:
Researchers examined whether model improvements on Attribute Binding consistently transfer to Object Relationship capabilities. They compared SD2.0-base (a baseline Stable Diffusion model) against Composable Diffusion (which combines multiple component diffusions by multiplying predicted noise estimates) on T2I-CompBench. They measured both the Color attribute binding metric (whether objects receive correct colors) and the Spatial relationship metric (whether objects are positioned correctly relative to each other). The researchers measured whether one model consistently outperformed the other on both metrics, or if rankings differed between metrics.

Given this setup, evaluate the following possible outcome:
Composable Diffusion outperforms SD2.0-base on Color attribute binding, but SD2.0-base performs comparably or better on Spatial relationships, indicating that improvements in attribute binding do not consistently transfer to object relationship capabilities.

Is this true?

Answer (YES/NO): NO